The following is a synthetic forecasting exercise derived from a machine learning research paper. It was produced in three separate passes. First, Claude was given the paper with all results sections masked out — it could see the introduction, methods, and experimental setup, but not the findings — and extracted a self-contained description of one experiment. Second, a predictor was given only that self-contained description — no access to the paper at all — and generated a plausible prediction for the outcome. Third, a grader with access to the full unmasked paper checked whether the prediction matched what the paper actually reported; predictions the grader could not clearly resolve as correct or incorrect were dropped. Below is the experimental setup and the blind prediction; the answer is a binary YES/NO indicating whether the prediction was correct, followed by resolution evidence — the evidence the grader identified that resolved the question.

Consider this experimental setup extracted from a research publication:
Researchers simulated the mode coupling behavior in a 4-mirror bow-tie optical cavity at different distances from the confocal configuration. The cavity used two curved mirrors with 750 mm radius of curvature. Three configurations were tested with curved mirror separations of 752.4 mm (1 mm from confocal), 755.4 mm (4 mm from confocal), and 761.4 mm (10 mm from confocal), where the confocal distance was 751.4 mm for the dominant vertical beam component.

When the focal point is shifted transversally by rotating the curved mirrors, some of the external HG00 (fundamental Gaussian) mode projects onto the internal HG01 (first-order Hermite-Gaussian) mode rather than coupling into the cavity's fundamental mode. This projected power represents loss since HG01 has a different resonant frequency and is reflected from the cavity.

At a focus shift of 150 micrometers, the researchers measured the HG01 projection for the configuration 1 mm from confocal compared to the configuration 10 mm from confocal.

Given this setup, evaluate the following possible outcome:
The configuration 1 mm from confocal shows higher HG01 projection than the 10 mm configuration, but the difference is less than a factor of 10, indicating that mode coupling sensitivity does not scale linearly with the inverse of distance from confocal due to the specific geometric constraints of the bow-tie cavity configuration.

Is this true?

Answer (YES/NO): NO